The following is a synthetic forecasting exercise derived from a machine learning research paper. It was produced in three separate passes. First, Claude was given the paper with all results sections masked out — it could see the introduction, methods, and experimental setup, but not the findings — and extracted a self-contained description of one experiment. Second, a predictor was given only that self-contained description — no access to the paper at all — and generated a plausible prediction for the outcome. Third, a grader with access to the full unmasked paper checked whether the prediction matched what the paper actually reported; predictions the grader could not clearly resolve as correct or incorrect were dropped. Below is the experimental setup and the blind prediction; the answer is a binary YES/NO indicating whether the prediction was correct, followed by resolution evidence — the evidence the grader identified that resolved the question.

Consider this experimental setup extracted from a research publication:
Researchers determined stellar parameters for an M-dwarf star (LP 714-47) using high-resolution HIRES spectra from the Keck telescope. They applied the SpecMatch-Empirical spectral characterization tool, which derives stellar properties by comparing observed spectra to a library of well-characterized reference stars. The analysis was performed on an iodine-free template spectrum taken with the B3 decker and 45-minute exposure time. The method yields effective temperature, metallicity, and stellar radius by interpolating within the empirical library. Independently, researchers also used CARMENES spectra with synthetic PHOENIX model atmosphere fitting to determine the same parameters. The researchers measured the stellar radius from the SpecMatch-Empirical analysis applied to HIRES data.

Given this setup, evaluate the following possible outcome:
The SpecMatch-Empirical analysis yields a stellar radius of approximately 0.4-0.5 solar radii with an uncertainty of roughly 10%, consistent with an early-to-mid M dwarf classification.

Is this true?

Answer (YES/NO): NO